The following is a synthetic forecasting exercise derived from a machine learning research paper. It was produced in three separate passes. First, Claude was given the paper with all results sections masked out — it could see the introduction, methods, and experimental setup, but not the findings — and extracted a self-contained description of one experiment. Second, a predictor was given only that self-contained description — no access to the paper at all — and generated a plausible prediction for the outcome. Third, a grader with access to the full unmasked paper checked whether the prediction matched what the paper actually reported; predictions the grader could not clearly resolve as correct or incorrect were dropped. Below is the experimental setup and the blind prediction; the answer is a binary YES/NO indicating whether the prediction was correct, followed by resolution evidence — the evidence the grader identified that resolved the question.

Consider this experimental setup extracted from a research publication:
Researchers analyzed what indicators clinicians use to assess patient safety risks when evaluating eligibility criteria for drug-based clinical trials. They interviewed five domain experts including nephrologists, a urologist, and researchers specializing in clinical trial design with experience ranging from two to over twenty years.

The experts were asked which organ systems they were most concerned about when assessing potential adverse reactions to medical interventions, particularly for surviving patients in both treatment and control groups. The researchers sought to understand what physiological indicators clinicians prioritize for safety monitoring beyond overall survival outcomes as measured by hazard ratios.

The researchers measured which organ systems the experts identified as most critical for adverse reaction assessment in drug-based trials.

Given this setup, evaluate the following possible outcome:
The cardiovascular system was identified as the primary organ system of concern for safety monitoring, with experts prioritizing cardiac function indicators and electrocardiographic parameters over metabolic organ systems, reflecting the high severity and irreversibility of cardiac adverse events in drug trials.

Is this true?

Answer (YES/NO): NO